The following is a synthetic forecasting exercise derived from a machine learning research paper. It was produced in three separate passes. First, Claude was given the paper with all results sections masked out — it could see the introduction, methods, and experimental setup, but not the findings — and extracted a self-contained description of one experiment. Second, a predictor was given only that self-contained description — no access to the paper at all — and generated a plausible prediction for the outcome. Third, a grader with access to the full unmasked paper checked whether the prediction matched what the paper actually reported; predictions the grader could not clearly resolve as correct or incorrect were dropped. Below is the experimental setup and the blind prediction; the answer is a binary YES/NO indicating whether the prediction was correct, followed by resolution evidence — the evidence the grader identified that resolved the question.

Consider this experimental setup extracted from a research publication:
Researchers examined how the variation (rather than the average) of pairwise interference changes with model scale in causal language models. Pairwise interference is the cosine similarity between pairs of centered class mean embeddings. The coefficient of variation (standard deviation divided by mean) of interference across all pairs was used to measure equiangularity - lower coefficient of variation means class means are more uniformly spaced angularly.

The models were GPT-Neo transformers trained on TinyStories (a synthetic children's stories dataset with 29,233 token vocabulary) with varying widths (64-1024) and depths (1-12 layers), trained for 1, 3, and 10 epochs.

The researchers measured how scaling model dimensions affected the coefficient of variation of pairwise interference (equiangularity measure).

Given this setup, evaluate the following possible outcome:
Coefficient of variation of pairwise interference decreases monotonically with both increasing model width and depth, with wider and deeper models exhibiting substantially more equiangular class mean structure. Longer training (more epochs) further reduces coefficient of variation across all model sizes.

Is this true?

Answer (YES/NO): NO